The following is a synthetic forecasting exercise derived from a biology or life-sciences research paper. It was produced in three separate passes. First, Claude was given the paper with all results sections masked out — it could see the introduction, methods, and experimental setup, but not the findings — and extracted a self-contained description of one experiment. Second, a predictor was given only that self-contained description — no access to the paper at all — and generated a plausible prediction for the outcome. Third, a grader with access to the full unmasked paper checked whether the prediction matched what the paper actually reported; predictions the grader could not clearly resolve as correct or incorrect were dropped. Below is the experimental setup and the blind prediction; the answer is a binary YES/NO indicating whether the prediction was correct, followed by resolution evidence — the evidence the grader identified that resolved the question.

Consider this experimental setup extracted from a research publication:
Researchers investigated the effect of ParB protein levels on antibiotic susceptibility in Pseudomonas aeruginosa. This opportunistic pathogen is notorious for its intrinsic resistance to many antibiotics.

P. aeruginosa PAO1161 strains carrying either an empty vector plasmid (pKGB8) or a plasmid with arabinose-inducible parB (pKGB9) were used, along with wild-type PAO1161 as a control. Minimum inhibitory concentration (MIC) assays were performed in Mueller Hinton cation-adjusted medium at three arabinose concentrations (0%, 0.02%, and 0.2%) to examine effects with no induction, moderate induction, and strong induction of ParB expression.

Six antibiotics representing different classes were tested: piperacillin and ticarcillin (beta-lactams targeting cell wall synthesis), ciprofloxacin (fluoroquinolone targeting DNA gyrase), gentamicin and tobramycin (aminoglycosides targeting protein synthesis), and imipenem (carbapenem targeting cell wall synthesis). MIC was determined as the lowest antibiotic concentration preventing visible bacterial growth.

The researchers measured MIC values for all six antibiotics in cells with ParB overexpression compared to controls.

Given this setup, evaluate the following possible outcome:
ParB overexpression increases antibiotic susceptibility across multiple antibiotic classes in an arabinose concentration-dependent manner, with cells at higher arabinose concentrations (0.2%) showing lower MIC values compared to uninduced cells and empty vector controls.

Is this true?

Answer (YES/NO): NO